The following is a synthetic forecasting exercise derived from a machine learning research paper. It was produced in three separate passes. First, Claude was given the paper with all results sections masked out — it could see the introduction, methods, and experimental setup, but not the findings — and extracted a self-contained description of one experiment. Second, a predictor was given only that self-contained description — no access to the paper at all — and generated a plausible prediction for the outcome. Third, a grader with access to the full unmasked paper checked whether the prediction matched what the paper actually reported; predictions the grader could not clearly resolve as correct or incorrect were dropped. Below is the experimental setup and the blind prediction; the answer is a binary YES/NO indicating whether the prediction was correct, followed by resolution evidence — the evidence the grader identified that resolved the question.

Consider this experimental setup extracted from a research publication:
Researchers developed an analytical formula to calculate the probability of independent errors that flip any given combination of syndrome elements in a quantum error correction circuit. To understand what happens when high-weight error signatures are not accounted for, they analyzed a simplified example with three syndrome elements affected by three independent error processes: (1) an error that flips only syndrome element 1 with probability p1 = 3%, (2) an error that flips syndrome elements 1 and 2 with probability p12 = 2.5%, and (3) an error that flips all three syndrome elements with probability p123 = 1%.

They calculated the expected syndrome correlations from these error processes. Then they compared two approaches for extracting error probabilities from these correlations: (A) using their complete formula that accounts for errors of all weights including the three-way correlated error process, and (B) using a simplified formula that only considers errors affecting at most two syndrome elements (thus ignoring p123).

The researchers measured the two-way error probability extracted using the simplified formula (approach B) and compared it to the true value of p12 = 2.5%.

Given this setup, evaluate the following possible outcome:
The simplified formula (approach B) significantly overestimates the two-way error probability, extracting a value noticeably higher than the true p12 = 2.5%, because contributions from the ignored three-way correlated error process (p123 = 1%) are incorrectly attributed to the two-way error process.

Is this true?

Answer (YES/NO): YES